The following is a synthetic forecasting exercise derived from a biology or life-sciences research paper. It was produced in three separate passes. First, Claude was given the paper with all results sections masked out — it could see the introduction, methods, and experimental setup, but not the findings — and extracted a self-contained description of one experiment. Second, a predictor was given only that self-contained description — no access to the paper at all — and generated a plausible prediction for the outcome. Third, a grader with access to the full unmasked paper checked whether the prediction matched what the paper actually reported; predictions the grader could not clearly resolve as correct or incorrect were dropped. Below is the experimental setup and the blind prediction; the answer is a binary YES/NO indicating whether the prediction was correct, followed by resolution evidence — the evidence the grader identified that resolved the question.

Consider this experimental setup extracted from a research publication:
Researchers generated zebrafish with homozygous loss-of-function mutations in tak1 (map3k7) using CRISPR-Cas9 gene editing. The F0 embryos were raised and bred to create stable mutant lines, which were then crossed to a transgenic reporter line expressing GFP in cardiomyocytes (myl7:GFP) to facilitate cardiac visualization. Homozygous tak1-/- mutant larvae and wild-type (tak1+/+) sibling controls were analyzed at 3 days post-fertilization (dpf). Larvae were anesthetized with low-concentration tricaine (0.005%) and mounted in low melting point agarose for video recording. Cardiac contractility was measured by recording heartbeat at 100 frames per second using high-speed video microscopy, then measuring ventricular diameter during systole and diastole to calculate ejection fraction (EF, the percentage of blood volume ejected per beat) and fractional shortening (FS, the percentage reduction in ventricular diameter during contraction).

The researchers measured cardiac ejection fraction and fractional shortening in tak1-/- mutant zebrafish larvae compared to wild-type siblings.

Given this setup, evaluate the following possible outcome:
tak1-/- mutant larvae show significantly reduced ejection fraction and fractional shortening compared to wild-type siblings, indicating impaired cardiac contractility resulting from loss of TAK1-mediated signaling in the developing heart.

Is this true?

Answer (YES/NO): YES